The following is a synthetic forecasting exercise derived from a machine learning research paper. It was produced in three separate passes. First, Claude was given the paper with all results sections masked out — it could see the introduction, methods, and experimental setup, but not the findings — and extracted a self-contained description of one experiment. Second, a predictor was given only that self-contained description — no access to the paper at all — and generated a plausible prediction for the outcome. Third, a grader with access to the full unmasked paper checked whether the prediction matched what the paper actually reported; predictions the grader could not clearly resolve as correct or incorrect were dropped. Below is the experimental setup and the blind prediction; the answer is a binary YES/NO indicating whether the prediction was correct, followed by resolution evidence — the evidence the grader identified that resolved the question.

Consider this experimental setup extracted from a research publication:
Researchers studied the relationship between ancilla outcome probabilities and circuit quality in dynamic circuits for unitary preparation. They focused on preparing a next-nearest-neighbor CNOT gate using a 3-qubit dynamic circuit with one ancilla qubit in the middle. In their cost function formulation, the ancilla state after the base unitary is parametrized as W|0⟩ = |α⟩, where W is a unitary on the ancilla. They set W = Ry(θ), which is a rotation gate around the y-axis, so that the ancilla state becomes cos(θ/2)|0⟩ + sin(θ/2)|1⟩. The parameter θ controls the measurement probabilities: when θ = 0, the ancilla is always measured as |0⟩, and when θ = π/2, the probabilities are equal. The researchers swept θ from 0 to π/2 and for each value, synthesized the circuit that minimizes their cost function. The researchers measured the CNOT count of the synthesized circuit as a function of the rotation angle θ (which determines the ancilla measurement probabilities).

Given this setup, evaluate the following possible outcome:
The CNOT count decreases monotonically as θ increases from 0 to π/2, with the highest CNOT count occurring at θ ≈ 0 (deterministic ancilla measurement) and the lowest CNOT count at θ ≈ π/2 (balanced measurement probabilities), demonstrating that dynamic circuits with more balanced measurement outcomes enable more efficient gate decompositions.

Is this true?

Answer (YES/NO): NO